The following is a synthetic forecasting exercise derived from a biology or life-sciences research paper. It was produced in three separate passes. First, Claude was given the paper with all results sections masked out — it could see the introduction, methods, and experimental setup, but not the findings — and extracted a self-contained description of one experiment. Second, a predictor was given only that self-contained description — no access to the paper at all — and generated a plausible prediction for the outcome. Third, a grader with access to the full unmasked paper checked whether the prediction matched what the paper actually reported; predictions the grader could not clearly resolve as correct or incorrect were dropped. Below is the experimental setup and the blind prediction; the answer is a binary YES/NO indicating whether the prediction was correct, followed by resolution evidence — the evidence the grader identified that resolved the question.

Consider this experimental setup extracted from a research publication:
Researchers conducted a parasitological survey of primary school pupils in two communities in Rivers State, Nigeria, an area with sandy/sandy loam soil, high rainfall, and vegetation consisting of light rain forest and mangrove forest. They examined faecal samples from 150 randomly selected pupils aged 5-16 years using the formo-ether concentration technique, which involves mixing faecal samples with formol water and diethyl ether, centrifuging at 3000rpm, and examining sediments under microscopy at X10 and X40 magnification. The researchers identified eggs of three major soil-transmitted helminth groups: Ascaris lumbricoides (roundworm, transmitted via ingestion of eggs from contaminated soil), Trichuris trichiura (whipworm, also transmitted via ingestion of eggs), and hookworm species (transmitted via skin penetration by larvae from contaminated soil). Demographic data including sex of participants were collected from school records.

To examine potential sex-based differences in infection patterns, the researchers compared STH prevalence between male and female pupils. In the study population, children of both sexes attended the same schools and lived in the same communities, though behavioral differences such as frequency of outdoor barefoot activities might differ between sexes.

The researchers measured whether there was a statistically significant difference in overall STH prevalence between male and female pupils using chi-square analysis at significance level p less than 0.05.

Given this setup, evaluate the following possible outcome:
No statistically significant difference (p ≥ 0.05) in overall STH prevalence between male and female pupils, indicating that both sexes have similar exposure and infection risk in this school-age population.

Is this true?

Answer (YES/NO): YES